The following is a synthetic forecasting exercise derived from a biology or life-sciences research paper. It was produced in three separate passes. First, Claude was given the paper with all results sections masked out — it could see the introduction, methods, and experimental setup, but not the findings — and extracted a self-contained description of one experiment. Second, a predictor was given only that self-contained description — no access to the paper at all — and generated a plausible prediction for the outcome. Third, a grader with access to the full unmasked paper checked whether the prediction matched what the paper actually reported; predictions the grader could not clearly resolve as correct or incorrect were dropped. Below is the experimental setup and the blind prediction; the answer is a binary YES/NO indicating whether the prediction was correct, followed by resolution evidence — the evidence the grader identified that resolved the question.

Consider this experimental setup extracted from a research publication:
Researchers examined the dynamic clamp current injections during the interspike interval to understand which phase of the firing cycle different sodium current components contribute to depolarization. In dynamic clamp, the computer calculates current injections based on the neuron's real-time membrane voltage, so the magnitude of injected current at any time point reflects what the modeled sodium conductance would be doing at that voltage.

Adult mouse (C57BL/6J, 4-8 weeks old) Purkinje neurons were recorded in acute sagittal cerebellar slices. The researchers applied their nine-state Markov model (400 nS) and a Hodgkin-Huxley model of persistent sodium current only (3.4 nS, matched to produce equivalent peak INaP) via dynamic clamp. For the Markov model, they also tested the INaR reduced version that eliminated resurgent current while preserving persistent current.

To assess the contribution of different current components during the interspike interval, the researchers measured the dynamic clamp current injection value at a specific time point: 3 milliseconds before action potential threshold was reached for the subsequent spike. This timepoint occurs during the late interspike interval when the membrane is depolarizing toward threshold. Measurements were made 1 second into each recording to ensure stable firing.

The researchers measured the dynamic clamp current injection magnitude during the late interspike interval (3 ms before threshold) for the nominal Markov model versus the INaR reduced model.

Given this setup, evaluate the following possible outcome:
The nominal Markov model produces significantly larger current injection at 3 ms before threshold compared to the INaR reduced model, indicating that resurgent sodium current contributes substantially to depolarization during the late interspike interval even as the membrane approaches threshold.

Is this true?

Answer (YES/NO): NO